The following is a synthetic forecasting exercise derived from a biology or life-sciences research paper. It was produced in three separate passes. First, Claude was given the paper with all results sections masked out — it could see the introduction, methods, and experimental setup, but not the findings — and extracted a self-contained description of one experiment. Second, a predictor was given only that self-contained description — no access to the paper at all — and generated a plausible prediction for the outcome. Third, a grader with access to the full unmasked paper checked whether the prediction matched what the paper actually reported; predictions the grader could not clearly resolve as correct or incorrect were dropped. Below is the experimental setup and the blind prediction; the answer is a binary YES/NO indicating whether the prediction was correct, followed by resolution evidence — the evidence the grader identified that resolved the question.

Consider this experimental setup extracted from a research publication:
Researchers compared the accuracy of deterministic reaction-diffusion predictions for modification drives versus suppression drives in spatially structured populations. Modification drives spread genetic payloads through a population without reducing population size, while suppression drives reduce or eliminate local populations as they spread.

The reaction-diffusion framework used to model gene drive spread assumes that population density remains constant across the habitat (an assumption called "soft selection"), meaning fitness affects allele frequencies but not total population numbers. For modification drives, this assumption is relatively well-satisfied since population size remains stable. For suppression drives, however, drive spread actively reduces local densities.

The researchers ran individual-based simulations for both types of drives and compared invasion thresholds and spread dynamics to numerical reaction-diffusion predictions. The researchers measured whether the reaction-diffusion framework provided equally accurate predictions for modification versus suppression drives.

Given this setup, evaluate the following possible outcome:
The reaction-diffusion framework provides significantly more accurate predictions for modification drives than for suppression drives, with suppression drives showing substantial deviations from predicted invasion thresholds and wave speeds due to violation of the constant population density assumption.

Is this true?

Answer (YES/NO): YES